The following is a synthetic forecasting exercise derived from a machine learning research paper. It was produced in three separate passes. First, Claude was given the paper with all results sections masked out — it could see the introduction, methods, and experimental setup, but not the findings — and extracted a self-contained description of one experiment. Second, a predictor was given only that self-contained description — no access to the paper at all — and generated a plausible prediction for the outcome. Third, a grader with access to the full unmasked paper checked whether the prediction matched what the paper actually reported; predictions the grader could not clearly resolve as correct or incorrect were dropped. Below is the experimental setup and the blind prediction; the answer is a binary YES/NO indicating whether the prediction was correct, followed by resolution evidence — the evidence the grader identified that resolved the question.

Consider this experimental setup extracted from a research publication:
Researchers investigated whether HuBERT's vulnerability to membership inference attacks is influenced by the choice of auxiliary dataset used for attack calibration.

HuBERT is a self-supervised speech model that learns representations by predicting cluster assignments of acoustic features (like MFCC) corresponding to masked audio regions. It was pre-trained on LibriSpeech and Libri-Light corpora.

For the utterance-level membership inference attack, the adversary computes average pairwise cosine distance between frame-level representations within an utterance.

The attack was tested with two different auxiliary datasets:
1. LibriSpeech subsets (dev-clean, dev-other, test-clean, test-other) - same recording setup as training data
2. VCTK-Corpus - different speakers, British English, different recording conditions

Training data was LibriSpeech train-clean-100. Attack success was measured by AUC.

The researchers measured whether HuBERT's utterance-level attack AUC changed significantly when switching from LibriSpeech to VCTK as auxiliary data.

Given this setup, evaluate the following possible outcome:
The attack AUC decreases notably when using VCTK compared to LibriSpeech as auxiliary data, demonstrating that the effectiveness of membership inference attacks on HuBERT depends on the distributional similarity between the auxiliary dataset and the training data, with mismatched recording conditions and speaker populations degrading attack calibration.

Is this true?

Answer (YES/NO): NO